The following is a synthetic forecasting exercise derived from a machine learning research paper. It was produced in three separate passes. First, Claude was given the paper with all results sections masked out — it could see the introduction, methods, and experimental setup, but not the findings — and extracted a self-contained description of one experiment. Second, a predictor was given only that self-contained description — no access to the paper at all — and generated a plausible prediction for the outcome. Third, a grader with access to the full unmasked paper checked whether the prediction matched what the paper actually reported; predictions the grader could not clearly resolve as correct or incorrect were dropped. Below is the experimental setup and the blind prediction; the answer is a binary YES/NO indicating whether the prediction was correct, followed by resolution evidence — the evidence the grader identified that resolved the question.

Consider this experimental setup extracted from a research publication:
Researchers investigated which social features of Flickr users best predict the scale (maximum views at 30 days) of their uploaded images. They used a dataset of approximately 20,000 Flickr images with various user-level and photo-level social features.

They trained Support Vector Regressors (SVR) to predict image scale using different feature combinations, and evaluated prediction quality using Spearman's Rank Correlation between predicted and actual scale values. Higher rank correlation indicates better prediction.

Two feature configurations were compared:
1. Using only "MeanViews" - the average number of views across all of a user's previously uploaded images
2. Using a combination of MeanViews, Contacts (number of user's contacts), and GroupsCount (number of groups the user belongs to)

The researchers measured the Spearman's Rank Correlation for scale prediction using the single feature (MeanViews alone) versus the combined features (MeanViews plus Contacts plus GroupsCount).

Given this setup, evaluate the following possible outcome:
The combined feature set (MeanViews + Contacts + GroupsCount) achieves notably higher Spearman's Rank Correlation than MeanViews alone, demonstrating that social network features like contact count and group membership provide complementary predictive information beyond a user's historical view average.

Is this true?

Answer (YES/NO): NO